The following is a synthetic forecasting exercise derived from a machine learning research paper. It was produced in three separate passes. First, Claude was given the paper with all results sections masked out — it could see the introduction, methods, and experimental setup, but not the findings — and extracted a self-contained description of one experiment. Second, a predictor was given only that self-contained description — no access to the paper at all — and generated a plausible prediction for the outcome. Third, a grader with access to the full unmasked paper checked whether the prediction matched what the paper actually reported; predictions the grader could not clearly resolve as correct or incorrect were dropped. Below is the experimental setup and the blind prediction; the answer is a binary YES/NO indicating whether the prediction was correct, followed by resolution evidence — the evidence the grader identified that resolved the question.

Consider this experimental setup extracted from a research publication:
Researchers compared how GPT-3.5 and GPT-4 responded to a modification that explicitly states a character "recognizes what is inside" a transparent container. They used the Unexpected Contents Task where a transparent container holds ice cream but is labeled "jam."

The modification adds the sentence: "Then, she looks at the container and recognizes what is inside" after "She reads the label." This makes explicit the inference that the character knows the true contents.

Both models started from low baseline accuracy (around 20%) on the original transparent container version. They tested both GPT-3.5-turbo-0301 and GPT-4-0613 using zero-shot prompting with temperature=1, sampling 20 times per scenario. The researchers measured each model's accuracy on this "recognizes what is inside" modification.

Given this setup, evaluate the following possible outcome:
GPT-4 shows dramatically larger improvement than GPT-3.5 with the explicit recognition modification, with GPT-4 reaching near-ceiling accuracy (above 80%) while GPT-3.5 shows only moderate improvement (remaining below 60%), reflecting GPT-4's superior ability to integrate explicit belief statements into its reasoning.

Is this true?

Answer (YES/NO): YES